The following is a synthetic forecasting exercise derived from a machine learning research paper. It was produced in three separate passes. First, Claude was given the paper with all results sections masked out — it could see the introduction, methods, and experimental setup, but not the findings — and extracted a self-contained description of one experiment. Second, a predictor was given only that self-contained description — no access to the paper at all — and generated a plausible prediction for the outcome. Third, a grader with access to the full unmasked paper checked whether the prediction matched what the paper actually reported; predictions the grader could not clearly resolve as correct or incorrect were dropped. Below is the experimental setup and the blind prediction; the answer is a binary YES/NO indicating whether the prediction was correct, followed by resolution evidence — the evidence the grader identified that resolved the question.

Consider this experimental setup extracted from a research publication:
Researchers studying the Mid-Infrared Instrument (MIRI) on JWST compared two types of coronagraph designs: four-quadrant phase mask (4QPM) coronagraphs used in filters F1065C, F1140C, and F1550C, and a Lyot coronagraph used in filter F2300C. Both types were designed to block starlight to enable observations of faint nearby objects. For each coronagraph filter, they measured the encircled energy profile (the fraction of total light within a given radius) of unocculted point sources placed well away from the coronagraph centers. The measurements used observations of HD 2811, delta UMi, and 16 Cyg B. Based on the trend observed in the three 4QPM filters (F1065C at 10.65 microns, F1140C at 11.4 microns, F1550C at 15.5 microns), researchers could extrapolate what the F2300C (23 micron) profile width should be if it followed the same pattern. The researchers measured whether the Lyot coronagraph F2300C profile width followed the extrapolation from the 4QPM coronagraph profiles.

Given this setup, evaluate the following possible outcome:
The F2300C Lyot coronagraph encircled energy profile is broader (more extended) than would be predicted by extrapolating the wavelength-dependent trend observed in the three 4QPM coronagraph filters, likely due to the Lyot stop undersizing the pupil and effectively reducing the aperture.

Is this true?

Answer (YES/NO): NO